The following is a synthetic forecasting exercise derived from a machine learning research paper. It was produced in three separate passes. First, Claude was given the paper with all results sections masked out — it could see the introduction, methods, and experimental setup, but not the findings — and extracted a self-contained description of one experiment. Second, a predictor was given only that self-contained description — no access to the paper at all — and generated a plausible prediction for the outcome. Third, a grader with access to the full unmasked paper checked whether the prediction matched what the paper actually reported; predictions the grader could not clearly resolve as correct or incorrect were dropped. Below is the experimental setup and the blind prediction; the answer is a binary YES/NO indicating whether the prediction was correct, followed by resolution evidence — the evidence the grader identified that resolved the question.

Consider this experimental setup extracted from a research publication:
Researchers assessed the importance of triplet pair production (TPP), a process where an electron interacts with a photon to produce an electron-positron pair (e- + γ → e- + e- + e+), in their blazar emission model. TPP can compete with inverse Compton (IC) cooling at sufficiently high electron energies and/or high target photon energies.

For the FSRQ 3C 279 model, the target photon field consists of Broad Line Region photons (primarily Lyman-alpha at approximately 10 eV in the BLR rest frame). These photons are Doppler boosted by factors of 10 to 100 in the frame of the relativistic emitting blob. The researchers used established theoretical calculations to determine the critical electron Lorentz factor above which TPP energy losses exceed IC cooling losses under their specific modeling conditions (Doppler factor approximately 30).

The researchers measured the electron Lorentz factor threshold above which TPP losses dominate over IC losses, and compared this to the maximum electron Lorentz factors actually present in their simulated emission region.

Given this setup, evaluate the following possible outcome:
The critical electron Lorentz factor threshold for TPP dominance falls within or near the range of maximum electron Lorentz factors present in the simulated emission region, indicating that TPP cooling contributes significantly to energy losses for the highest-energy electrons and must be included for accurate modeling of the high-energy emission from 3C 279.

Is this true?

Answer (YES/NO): NO